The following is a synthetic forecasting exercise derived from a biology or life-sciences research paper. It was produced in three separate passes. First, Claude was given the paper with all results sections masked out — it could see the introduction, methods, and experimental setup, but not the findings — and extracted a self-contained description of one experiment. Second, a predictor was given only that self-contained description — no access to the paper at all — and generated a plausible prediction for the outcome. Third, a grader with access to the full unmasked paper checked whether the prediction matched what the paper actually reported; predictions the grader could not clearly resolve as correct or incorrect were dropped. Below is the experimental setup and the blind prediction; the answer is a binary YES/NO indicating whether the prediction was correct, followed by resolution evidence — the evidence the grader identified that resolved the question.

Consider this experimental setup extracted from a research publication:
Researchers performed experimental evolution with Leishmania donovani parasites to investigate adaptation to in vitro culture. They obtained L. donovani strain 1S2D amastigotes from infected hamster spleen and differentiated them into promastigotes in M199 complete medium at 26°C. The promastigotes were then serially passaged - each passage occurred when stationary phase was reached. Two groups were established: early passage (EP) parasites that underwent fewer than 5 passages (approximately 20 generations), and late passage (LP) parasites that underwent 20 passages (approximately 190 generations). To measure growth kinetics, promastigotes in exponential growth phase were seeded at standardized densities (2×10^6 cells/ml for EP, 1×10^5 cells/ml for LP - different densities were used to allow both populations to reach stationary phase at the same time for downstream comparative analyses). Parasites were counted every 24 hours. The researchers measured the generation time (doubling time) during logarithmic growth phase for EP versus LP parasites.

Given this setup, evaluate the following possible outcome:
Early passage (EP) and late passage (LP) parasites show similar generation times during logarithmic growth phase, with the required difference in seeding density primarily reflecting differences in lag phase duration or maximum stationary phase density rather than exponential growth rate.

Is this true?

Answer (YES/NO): NO